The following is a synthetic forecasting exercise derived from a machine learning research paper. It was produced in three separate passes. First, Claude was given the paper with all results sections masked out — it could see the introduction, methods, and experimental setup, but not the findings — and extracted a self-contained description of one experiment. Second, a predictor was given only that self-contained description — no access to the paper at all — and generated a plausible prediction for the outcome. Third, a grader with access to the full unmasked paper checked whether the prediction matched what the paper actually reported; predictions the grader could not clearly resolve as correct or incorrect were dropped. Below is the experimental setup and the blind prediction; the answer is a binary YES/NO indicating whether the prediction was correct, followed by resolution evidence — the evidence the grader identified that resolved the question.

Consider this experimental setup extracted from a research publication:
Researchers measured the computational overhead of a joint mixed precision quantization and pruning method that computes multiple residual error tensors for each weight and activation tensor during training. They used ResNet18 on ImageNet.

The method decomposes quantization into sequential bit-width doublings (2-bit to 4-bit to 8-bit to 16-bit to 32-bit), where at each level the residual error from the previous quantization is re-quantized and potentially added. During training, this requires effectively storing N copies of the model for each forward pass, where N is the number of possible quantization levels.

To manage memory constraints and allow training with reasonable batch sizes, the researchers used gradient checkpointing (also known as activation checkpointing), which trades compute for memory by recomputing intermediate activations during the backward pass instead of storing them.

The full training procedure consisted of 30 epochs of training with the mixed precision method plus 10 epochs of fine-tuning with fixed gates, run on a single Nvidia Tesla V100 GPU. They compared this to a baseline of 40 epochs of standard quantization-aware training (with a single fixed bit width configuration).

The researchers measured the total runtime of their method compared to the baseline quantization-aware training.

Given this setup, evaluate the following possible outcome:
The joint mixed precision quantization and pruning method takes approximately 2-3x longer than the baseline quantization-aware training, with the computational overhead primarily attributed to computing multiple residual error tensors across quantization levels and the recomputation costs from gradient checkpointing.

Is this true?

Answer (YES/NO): YES